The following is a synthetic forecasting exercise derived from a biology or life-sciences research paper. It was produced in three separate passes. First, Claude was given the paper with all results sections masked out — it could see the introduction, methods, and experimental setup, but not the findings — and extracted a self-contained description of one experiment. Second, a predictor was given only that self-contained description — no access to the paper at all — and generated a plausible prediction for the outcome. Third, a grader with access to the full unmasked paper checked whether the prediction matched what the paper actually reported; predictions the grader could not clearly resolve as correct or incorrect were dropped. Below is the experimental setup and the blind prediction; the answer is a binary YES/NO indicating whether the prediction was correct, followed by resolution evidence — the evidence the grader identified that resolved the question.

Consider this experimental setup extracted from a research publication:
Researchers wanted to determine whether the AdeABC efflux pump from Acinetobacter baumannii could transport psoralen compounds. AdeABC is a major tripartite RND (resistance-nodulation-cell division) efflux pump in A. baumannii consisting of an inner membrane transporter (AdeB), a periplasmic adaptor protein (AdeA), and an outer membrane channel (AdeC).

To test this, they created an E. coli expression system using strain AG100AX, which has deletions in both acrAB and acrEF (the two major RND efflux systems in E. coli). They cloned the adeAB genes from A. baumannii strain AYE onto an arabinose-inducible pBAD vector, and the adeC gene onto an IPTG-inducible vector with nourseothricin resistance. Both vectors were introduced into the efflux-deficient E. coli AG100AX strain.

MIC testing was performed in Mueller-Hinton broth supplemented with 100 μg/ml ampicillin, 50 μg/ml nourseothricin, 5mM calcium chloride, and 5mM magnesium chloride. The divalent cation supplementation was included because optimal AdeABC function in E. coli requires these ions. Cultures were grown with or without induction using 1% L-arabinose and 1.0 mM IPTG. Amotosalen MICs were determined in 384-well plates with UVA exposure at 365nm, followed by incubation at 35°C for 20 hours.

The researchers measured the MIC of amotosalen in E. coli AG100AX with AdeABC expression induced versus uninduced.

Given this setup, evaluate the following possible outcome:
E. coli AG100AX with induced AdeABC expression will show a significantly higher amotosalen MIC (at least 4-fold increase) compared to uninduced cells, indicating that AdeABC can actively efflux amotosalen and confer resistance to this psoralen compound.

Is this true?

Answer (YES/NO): YES